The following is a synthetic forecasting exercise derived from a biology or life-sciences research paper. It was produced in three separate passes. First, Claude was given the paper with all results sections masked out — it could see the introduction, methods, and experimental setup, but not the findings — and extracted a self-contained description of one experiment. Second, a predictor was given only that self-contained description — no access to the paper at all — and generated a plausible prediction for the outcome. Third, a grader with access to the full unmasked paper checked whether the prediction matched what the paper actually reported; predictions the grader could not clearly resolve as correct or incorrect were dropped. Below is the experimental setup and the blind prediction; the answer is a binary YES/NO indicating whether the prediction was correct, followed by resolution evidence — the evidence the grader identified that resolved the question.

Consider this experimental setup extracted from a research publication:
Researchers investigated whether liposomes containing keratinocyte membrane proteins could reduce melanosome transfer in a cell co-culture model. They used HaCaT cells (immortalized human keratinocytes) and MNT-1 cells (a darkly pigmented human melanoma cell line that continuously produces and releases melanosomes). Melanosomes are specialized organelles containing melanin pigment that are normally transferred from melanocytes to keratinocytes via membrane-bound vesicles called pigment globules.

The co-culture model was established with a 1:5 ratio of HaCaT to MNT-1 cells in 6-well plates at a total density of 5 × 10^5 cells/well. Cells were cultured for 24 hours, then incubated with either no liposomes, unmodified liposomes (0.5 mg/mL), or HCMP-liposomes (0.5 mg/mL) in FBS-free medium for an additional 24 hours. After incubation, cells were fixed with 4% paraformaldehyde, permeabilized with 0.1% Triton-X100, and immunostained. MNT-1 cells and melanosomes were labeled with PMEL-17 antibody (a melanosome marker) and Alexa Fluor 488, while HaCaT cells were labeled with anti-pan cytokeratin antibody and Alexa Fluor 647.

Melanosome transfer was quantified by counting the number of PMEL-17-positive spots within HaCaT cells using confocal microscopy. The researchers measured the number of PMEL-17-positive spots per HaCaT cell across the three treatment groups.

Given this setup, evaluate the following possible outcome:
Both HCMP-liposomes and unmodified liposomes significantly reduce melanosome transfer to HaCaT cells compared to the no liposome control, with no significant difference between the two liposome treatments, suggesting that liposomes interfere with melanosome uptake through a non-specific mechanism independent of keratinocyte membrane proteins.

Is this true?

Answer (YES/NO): NO